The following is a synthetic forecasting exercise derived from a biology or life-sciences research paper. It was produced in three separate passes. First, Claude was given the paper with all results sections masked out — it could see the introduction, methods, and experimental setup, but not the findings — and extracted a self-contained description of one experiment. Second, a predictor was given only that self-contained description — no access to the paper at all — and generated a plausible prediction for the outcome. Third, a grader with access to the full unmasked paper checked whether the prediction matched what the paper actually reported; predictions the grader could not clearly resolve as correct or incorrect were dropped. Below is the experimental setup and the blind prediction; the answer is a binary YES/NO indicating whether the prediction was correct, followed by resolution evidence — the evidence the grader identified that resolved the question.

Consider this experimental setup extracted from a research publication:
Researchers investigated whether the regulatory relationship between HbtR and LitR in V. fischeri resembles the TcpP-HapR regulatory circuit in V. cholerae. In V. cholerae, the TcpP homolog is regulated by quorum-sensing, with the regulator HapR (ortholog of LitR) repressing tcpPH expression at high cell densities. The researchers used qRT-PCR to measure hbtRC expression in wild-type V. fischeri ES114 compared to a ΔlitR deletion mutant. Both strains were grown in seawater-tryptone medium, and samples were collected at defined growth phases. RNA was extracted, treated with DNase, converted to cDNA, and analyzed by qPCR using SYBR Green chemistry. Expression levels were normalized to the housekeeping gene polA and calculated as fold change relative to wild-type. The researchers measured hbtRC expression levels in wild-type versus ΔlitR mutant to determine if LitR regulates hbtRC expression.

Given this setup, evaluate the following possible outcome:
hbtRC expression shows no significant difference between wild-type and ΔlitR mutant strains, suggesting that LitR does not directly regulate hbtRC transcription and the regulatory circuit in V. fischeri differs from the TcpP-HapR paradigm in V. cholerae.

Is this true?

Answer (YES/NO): YES